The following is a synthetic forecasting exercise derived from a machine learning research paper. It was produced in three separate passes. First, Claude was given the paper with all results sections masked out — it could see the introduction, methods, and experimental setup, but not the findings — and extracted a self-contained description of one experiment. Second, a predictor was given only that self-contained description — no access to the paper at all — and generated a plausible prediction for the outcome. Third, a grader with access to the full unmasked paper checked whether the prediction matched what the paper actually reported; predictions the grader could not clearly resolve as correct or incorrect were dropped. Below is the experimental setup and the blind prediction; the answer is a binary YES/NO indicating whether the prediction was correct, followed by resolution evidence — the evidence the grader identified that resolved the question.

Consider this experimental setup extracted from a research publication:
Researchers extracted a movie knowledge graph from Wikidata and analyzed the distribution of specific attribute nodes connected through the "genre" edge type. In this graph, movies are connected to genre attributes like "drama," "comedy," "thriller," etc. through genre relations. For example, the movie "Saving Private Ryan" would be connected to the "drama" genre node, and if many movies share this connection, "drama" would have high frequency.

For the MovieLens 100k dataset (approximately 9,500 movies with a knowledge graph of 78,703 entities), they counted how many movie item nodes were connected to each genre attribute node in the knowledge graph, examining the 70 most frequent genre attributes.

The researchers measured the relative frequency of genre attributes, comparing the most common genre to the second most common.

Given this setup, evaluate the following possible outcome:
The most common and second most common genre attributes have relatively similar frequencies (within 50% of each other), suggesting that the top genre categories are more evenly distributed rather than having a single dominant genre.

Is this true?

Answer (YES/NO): NO